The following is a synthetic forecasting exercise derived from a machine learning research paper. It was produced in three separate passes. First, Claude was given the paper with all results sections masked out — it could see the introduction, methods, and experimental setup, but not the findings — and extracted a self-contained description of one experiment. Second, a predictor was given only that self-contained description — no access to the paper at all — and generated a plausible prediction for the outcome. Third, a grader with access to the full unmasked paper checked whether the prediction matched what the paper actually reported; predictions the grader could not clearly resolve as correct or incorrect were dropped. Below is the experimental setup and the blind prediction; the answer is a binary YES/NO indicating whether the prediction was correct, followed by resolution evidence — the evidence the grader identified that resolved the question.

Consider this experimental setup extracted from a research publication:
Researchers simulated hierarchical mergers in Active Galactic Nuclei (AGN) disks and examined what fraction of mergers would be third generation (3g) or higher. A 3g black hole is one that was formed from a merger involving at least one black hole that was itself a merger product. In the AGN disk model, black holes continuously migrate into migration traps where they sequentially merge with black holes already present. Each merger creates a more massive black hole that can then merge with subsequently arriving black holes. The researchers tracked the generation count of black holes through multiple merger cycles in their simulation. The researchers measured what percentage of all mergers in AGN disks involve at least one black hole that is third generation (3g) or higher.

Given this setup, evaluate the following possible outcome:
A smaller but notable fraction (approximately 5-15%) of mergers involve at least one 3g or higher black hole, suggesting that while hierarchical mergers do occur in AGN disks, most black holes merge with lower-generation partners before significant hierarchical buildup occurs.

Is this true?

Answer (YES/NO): NO